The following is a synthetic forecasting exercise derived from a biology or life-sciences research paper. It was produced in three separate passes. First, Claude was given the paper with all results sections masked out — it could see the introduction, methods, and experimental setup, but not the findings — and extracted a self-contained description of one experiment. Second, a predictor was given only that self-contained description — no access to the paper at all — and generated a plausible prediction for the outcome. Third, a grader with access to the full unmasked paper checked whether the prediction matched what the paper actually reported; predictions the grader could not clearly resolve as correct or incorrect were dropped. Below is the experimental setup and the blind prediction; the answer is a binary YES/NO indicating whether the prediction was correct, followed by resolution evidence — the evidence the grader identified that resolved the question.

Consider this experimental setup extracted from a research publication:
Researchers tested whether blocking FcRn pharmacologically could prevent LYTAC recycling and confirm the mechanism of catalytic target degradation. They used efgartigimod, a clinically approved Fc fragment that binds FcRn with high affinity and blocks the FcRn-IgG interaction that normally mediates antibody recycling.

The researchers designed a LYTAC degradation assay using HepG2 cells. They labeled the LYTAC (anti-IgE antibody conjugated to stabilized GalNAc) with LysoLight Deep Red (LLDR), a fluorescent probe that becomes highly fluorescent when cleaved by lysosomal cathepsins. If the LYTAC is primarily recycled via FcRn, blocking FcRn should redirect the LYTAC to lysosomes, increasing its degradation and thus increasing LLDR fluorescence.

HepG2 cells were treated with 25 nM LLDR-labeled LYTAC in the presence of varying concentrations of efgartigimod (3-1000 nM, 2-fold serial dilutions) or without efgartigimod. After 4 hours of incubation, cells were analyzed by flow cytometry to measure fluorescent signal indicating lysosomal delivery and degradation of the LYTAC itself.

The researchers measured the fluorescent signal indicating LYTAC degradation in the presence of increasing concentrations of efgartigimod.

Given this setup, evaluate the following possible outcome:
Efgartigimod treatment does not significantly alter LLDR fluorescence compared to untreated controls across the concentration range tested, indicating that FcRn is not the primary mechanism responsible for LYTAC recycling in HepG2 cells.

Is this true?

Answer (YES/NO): NO